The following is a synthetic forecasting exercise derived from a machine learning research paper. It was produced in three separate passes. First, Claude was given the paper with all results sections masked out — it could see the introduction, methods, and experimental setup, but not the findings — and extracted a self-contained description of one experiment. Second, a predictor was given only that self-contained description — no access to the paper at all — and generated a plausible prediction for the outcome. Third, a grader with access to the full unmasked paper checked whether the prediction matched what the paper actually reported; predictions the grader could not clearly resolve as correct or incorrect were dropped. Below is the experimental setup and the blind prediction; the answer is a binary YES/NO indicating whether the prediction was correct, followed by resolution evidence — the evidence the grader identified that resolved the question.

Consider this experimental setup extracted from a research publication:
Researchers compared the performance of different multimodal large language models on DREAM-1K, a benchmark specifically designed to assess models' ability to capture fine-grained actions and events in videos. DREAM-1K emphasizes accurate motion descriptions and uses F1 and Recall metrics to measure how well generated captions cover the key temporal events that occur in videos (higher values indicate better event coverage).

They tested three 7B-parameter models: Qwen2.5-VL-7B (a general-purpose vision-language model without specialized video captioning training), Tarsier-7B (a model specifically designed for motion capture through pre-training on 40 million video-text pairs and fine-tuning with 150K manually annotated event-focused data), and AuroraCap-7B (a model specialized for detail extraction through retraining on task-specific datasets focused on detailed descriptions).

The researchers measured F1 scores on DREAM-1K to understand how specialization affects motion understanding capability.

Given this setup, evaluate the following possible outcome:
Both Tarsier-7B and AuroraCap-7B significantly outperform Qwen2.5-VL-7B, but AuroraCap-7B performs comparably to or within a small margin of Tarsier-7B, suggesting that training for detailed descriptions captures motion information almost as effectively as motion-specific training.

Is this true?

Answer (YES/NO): NO